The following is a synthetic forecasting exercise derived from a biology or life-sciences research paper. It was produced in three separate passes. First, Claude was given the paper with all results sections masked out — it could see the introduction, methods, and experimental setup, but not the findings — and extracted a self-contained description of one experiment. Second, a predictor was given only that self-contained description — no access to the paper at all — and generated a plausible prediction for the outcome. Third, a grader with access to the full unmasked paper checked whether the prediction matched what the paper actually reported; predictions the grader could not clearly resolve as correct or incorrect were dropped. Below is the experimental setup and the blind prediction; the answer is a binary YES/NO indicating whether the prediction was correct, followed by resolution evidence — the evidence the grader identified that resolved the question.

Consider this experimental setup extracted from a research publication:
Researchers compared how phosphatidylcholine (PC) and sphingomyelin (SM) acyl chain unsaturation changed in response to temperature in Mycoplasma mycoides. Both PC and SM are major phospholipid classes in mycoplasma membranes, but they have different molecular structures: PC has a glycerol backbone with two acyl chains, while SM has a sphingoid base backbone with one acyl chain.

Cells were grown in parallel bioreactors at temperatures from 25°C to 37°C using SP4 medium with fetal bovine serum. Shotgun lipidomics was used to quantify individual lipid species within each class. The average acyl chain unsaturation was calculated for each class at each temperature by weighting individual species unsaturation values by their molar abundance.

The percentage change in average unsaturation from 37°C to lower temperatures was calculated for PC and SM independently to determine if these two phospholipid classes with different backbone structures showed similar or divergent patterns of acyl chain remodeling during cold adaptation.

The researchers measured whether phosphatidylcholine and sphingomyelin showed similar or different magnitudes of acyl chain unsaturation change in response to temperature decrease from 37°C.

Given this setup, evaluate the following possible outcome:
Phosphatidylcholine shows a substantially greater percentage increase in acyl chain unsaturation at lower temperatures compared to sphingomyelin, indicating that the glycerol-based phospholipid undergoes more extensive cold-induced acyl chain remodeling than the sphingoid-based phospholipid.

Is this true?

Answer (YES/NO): NO